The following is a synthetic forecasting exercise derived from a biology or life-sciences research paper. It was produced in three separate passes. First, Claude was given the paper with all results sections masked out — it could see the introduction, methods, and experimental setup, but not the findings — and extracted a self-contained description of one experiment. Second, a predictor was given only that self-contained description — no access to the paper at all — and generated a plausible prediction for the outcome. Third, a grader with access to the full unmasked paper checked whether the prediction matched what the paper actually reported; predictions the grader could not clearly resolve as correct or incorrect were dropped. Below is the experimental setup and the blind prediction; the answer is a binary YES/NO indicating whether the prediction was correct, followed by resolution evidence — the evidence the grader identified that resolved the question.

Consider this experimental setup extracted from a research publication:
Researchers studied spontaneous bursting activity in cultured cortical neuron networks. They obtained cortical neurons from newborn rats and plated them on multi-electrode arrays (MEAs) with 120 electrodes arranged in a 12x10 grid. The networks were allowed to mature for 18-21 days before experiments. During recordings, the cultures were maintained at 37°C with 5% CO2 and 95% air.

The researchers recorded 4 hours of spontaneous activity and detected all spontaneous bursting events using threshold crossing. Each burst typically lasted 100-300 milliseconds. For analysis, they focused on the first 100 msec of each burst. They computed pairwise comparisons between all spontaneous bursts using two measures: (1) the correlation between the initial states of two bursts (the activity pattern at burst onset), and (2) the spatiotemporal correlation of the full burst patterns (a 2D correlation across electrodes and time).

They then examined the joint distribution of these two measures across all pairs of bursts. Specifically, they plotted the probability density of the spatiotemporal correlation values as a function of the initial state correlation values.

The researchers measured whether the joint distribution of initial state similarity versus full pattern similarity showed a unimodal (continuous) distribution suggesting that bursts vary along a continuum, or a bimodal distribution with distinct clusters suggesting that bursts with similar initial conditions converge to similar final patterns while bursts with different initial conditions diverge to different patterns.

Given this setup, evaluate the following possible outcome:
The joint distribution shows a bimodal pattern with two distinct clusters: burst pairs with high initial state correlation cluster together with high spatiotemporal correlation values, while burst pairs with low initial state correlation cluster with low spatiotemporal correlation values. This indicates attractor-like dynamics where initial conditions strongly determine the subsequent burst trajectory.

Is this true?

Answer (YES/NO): YES